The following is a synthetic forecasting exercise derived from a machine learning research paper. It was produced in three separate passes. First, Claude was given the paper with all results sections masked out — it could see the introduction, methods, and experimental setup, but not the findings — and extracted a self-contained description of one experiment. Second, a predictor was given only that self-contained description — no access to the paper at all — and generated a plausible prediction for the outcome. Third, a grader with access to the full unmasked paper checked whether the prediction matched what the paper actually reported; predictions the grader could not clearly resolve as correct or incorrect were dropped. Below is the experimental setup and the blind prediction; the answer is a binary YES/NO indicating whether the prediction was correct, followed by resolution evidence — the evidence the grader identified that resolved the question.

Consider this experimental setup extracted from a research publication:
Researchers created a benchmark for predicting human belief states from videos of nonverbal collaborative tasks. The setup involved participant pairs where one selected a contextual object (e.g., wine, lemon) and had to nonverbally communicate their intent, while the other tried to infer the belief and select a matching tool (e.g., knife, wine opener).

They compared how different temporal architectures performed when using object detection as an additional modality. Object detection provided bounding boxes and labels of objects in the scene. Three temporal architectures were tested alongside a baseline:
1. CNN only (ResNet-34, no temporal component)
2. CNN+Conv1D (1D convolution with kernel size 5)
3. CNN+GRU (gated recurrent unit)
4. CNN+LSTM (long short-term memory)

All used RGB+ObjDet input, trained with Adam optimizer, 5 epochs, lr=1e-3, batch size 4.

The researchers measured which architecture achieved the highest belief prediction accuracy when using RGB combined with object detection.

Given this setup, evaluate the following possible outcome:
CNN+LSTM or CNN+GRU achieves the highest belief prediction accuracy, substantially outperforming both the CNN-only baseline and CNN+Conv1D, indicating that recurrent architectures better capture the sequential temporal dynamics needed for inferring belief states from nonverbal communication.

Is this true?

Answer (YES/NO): NO